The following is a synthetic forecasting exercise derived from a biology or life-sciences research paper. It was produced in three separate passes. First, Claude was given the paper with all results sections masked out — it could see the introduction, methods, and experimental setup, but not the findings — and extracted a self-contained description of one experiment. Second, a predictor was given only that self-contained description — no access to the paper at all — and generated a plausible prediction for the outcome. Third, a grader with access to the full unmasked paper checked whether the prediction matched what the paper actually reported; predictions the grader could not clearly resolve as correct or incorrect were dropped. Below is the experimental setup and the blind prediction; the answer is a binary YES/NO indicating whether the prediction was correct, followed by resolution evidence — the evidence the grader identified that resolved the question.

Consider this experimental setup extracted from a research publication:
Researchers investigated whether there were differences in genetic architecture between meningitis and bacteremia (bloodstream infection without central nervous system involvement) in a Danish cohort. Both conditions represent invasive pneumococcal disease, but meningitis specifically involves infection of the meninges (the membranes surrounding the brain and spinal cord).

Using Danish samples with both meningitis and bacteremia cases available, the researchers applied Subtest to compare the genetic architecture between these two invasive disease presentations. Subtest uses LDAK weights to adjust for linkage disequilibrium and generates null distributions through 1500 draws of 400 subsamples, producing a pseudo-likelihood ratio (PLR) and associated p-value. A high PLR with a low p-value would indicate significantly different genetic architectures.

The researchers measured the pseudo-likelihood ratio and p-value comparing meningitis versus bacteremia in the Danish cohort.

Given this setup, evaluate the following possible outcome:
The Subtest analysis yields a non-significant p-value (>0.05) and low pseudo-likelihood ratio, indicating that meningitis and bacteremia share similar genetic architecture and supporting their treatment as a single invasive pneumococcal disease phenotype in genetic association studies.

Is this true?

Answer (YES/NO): NO